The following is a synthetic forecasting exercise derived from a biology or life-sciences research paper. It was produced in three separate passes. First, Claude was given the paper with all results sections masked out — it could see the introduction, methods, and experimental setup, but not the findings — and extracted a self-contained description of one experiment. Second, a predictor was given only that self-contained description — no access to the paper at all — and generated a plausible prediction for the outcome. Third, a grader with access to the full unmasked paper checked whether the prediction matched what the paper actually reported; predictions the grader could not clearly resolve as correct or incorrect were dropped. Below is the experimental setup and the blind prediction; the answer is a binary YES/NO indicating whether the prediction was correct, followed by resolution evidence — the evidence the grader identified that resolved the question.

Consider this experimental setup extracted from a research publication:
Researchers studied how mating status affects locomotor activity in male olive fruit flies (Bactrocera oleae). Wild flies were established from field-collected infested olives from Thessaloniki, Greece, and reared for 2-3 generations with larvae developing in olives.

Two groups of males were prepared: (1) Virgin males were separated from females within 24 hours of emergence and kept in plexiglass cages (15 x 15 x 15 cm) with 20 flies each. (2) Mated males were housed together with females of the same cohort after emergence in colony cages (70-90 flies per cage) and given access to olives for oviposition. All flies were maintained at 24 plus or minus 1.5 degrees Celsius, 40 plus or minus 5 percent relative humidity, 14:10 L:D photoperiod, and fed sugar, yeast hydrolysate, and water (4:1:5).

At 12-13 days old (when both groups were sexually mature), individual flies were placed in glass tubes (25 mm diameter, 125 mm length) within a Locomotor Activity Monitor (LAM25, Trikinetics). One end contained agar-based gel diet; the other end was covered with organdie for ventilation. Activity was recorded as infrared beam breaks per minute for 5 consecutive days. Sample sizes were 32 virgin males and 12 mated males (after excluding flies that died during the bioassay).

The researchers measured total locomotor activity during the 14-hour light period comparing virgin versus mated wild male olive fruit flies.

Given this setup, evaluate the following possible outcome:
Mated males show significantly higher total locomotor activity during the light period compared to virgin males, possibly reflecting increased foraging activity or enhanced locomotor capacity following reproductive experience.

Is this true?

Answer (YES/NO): NO